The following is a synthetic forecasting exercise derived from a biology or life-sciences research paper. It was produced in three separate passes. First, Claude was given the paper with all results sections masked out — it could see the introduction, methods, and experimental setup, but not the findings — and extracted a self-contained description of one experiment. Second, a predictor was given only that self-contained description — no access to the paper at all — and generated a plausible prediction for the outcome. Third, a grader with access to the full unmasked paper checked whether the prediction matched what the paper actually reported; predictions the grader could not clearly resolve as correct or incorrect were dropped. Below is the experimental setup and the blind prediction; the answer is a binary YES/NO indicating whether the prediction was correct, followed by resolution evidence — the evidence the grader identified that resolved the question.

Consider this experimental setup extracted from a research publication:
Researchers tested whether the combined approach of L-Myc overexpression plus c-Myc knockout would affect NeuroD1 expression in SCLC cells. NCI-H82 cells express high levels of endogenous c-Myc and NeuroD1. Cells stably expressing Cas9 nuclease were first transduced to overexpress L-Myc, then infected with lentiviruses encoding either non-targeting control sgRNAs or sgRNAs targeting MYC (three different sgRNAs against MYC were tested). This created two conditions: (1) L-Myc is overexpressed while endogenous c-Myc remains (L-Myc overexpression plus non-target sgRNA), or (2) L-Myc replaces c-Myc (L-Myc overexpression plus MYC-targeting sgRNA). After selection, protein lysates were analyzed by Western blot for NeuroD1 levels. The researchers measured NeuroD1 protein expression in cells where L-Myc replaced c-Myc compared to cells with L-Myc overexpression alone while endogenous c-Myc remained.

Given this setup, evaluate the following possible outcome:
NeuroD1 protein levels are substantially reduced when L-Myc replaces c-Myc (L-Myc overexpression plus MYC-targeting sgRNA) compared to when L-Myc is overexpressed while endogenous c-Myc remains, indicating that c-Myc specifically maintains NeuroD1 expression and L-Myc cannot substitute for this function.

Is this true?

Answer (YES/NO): YES